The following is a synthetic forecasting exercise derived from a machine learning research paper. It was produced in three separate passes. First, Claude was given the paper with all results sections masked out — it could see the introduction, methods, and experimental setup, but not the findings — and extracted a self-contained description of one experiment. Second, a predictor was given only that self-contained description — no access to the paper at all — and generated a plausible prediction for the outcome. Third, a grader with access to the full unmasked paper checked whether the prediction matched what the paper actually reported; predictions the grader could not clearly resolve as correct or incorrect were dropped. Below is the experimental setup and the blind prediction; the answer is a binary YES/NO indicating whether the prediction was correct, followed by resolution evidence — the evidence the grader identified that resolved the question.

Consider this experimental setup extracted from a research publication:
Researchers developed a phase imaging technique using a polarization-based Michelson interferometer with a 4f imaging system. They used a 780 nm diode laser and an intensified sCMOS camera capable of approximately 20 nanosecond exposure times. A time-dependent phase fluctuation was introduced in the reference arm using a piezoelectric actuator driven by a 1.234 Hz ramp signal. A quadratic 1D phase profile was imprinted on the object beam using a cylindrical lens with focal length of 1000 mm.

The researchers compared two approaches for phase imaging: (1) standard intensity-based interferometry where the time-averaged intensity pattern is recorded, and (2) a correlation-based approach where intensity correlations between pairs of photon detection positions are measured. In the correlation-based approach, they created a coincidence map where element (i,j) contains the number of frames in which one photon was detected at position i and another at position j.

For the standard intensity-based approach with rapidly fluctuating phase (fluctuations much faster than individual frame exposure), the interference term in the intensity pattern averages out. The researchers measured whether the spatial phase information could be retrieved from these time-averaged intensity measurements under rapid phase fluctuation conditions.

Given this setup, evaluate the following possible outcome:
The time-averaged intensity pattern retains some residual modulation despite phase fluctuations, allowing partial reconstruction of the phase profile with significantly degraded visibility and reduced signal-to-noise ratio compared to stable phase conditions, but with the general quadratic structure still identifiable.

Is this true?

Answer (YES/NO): NO